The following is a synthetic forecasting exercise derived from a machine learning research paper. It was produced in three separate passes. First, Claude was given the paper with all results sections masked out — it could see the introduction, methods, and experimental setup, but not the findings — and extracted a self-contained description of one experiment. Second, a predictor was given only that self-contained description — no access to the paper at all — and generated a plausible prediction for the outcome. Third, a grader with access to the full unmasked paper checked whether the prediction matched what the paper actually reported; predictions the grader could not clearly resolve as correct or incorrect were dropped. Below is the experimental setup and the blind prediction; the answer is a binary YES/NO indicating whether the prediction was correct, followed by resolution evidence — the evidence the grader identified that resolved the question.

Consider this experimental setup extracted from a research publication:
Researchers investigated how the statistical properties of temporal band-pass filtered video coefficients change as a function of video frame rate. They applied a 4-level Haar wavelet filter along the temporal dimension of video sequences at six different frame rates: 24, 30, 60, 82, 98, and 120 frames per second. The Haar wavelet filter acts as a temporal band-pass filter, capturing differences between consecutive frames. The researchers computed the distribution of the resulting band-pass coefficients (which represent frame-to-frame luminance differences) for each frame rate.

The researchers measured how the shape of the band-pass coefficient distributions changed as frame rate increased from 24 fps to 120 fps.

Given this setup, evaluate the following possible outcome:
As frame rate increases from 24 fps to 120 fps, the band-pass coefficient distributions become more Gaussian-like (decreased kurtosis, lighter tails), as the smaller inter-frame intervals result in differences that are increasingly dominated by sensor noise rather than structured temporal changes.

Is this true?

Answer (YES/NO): NO